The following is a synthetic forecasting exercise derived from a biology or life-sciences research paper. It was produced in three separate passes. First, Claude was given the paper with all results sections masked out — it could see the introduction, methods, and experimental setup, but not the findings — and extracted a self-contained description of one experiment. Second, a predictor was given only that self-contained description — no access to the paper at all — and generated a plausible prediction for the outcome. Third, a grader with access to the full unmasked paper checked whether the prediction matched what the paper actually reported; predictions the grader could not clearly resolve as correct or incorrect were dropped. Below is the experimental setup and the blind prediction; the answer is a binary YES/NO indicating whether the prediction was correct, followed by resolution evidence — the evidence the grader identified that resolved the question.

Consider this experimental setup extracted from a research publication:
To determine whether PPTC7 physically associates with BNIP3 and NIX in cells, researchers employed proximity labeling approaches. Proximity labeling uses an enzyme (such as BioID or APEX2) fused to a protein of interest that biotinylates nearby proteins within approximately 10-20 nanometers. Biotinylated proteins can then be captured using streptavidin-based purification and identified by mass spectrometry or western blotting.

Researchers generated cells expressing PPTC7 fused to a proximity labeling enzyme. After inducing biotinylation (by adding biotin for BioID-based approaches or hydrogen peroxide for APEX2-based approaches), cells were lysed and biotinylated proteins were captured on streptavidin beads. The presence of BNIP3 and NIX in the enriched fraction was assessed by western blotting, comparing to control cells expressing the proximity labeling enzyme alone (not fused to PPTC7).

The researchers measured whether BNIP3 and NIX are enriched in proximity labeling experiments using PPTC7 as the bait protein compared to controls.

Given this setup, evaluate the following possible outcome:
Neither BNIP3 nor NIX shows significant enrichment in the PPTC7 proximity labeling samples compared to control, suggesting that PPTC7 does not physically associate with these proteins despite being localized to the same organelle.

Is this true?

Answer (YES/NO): NO